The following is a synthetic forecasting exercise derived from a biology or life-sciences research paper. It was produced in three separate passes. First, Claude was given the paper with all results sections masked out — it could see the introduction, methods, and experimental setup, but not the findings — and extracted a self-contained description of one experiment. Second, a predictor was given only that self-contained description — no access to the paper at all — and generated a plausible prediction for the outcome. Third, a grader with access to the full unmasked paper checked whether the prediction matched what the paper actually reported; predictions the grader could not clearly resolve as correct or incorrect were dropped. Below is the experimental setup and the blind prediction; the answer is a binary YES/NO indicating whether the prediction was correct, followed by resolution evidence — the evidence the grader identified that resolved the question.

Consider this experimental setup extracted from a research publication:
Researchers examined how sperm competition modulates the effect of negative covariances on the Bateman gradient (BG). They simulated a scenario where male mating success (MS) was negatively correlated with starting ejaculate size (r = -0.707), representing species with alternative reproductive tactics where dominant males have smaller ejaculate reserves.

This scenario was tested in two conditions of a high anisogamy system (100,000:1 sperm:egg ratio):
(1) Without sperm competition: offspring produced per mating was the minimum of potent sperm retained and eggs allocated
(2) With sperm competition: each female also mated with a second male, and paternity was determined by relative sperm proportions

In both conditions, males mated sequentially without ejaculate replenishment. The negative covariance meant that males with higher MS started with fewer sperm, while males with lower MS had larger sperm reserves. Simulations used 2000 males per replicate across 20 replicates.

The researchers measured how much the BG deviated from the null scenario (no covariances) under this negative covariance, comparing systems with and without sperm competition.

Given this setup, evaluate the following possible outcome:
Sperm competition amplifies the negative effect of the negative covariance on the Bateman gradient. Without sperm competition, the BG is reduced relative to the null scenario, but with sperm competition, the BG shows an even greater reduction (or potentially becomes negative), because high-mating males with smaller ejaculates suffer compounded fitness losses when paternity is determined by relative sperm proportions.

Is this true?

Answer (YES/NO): NO